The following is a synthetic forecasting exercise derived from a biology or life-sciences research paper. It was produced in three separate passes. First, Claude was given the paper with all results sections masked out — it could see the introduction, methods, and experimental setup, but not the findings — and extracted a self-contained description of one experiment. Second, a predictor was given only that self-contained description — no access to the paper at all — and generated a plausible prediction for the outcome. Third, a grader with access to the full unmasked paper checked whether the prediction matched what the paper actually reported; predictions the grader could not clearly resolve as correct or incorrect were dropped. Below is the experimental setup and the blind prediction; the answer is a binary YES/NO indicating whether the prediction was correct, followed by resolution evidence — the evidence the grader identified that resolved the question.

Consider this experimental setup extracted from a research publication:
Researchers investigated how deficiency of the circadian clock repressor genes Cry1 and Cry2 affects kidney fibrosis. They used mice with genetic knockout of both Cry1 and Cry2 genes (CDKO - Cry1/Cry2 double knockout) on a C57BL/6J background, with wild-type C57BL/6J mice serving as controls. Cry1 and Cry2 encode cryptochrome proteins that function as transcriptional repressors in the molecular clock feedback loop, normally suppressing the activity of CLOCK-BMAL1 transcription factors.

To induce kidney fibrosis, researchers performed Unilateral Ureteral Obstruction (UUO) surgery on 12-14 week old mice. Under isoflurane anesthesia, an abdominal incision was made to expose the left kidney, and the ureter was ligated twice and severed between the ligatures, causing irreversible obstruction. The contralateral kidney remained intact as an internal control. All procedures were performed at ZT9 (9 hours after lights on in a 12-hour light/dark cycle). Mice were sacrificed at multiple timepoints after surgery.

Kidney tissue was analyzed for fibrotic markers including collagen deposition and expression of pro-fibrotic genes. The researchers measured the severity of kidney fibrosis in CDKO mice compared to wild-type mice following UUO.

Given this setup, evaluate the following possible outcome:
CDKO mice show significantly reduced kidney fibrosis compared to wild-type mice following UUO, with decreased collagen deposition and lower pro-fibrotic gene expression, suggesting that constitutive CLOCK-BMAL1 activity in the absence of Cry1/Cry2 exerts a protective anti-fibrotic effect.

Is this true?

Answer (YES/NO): NO